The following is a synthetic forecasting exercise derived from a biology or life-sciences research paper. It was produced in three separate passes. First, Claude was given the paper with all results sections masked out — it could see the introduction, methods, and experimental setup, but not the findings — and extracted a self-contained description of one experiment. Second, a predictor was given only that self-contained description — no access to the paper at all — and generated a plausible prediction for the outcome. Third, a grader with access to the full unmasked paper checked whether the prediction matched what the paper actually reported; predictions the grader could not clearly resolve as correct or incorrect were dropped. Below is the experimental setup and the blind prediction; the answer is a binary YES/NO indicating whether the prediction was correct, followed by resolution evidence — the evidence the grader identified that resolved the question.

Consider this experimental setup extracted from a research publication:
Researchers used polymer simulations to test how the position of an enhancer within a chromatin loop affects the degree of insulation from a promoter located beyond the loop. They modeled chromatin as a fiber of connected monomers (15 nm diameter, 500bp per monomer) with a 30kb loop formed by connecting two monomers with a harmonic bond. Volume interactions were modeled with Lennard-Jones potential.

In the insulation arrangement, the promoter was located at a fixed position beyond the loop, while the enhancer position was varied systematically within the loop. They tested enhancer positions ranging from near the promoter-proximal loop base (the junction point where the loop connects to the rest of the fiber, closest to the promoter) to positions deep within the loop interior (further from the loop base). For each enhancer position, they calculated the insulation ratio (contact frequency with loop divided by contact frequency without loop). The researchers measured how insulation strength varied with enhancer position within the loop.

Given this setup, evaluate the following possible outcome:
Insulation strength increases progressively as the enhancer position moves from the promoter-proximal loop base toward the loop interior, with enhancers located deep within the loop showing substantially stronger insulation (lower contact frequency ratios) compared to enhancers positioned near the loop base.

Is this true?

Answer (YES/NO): NO